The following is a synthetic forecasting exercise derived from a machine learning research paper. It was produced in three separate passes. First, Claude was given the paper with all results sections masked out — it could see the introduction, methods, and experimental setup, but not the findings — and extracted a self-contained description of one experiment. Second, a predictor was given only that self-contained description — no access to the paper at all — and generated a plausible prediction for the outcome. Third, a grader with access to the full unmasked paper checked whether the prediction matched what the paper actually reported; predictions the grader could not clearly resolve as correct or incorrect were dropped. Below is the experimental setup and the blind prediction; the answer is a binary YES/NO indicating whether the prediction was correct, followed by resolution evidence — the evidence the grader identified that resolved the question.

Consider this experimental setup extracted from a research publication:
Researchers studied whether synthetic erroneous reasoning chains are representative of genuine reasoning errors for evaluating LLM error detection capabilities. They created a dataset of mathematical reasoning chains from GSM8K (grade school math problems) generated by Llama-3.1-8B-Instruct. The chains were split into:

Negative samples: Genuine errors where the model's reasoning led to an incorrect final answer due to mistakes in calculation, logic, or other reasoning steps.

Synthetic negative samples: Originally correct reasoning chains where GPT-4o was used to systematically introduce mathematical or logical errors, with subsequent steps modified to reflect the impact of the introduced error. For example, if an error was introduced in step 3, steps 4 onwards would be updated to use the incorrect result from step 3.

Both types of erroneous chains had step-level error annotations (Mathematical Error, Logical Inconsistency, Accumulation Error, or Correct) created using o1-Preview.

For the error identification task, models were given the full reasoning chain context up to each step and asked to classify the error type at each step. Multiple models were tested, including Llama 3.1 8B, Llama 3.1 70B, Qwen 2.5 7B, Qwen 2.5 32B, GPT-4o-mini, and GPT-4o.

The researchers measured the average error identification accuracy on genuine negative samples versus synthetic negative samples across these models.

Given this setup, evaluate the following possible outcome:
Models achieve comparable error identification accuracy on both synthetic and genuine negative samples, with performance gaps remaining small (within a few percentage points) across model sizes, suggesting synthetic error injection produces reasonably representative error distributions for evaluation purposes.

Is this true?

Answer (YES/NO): NO